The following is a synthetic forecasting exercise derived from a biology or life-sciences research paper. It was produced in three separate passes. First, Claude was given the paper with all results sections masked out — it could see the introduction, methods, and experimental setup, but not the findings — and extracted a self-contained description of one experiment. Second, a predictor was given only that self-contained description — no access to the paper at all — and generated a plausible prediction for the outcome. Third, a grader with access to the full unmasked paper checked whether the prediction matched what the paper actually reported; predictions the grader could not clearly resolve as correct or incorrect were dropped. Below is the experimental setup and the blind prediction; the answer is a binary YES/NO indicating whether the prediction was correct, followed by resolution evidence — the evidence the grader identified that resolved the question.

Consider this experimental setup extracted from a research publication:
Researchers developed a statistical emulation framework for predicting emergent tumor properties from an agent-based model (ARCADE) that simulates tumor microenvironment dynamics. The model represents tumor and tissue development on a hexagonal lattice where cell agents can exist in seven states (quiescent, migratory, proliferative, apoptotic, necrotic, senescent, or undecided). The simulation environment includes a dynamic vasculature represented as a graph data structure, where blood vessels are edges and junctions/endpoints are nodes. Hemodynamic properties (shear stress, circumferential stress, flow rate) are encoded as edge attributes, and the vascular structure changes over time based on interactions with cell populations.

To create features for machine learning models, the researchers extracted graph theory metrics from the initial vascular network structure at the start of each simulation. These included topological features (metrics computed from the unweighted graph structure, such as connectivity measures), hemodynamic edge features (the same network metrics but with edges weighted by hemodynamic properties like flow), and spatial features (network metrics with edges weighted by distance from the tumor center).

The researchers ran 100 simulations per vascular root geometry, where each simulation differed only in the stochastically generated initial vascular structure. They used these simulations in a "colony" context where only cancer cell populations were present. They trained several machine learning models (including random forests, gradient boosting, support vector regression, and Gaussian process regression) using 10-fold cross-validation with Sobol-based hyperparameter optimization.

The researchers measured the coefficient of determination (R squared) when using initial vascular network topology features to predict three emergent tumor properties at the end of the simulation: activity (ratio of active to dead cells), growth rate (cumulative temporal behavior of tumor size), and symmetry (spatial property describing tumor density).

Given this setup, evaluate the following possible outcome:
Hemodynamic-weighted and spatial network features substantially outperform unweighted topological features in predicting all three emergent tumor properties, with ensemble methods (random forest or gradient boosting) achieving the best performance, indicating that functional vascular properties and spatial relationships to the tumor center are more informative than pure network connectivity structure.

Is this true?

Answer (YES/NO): NO